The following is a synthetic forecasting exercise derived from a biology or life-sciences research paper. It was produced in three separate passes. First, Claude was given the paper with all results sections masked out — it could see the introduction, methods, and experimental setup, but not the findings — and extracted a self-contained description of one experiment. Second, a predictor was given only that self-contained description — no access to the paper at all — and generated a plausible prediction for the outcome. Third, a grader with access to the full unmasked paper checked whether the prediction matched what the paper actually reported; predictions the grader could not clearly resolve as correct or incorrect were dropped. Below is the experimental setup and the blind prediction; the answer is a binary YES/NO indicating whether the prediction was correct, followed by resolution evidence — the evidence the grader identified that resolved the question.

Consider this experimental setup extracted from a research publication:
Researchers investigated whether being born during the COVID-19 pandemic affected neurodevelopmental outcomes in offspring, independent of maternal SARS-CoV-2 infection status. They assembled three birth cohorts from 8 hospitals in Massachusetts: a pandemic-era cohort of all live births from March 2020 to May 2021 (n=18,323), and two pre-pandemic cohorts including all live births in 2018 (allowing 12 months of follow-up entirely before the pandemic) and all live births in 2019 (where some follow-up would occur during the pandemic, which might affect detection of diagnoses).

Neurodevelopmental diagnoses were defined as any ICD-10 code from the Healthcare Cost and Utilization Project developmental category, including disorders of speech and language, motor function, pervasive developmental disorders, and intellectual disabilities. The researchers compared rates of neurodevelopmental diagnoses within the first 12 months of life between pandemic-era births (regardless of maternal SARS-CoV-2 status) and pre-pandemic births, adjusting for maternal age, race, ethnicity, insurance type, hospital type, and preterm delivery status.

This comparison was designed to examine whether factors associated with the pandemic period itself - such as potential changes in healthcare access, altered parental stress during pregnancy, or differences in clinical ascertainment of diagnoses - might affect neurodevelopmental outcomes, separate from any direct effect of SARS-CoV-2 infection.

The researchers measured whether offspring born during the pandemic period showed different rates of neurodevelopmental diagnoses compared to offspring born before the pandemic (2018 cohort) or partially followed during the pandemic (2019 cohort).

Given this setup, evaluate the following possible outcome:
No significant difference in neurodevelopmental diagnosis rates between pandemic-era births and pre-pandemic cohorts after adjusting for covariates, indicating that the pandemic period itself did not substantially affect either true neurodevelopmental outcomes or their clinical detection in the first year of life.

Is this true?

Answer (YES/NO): NO